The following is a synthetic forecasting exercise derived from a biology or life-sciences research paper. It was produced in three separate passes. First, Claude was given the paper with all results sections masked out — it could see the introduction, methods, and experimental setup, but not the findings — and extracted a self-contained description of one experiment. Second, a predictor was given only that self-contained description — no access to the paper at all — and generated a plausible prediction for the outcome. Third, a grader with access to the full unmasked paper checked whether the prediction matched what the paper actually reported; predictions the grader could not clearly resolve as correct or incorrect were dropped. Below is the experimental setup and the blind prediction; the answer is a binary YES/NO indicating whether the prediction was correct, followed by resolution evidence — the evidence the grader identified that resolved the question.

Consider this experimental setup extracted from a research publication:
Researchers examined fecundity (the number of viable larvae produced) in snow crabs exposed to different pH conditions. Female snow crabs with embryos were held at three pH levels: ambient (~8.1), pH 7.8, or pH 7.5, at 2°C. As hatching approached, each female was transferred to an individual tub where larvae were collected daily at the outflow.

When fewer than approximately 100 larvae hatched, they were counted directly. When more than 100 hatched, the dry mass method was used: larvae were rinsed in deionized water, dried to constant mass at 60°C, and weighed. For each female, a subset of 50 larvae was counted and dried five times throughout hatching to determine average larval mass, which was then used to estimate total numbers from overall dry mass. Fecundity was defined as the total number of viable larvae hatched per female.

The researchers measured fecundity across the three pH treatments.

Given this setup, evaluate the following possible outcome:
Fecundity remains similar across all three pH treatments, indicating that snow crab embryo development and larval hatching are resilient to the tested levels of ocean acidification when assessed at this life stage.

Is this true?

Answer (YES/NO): YES